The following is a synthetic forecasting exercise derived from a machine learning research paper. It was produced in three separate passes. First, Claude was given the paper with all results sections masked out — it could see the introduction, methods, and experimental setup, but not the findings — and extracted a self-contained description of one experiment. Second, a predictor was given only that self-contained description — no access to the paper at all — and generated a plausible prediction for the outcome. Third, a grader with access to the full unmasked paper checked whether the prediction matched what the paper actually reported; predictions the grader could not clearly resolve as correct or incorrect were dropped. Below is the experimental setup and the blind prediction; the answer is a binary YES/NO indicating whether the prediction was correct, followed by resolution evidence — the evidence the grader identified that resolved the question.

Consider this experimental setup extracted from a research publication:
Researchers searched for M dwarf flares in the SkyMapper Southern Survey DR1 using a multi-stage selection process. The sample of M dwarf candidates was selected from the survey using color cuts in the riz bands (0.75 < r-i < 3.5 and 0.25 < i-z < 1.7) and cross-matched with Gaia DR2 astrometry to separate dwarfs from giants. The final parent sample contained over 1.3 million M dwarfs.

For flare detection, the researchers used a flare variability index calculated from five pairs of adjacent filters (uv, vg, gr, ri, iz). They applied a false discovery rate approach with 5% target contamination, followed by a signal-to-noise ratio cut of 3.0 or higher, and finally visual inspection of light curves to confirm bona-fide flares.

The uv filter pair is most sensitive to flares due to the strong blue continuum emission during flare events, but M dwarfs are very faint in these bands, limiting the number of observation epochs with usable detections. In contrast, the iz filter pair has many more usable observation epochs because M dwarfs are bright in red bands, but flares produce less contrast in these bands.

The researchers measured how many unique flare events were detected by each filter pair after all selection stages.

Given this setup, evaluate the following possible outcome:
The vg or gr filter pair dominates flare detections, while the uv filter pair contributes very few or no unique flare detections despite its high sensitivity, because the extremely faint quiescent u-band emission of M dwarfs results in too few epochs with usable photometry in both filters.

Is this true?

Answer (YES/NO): NO